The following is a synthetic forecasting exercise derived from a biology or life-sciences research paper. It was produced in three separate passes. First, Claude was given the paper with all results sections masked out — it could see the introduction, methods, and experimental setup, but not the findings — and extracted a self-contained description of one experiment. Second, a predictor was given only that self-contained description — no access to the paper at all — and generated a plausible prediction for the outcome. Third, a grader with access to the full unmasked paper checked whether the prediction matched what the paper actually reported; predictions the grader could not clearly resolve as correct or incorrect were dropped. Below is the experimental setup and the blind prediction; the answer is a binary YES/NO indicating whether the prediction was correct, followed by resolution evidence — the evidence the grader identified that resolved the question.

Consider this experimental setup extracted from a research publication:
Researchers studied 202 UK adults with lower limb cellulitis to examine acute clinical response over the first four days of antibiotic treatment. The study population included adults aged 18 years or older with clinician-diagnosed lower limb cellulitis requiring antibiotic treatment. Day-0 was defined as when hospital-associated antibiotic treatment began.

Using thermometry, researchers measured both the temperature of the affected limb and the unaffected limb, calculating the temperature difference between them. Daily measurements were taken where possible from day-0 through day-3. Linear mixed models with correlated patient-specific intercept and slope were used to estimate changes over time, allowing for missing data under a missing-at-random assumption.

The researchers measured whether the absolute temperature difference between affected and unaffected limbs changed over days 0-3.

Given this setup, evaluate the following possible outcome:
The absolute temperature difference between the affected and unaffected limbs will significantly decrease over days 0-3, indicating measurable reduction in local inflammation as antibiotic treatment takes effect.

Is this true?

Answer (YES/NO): YES